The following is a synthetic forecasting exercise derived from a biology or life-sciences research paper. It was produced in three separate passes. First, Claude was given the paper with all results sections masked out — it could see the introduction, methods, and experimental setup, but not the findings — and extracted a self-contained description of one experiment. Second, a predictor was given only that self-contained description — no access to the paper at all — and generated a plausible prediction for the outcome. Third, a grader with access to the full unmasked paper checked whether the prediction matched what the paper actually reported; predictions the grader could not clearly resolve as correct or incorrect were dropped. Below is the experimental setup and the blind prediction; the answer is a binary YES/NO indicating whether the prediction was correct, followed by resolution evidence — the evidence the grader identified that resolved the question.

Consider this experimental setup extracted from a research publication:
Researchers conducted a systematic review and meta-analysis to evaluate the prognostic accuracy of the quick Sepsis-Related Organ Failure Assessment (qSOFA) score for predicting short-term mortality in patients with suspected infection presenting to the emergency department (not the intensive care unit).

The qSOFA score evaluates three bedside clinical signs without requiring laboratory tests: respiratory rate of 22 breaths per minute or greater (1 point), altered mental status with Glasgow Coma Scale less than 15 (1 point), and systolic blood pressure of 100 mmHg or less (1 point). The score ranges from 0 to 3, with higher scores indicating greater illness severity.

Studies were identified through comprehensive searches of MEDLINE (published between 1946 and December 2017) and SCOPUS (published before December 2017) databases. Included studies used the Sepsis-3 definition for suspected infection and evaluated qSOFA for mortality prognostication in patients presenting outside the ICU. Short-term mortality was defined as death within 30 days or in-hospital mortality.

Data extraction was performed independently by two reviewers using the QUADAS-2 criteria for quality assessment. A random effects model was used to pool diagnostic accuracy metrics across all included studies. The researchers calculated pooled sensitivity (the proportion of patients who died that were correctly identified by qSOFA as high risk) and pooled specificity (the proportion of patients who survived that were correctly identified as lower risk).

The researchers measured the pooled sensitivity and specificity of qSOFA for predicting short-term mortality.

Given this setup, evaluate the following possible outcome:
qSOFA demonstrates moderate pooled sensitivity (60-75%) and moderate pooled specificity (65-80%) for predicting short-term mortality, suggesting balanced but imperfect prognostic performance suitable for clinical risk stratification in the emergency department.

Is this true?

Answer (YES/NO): NO